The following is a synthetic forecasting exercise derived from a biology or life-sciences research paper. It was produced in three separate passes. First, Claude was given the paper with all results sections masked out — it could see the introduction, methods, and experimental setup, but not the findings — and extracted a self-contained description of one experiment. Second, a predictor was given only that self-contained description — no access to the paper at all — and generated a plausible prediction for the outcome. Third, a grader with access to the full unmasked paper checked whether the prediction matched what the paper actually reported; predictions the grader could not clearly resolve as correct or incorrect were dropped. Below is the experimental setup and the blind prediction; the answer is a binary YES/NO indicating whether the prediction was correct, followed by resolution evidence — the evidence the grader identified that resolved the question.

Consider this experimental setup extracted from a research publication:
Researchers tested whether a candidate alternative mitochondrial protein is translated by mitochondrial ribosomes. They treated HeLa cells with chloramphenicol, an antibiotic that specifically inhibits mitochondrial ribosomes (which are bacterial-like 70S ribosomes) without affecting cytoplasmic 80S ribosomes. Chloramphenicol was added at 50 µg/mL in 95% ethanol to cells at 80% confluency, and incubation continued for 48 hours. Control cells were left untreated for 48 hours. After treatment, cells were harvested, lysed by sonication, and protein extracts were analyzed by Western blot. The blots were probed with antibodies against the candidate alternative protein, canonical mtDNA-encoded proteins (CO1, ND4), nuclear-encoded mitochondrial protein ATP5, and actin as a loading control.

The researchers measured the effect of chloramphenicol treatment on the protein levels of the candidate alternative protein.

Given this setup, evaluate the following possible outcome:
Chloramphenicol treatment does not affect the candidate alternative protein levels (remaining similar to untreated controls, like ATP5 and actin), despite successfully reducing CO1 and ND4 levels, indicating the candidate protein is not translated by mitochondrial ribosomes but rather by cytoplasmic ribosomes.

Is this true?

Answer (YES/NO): NO